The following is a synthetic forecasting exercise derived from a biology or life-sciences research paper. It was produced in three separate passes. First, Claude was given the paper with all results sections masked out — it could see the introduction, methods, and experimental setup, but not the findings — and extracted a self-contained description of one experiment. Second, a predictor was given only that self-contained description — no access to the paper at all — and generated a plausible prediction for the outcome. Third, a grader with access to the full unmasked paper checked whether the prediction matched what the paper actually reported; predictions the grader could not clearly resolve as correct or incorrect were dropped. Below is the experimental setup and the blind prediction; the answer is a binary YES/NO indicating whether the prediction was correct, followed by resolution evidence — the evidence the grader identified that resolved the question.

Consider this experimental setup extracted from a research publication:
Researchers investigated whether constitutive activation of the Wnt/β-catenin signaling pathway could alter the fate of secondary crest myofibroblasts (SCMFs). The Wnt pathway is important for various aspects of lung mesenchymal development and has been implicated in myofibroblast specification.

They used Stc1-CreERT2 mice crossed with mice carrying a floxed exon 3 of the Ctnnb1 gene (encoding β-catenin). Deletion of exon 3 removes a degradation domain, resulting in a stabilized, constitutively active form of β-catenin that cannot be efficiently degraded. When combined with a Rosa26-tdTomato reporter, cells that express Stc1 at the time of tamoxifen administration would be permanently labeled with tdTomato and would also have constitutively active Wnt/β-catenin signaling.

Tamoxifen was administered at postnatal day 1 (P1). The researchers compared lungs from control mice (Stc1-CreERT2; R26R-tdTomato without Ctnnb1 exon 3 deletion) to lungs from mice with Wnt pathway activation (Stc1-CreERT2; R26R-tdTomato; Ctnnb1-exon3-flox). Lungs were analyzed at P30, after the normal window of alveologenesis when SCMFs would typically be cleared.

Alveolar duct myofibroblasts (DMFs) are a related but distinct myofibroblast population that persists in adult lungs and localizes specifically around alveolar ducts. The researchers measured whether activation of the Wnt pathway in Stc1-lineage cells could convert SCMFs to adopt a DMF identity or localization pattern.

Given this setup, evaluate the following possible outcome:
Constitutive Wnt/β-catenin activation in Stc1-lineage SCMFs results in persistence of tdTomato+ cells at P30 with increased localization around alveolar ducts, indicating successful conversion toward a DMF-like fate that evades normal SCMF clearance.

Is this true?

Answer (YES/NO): NO